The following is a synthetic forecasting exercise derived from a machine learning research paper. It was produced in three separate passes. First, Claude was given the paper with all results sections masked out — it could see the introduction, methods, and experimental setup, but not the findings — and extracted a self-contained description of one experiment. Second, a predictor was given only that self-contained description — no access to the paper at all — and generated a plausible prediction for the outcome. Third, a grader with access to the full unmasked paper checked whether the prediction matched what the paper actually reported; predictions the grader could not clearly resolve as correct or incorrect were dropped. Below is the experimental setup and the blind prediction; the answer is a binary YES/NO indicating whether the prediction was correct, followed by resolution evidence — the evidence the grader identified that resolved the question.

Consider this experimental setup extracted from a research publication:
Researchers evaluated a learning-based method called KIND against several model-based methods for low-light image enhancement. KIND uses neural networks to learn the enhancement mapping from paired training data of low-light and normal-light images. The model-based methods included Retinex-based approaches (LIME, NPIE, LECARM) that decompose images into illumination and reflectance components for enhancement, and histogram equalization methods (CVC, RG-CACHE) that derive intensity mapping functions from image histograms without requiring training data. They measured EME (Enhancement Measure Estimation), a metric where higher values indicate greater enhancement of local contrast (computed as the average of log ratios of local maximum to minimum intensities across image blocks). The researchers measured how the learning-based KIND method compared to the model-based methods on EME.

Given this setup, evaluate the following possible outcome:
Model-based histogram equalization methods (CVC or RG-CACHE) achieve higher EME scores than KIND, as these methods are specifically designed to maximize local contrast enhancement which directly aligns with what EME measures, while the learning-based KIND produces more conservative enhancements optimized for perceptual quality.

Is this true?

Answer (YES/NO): YES